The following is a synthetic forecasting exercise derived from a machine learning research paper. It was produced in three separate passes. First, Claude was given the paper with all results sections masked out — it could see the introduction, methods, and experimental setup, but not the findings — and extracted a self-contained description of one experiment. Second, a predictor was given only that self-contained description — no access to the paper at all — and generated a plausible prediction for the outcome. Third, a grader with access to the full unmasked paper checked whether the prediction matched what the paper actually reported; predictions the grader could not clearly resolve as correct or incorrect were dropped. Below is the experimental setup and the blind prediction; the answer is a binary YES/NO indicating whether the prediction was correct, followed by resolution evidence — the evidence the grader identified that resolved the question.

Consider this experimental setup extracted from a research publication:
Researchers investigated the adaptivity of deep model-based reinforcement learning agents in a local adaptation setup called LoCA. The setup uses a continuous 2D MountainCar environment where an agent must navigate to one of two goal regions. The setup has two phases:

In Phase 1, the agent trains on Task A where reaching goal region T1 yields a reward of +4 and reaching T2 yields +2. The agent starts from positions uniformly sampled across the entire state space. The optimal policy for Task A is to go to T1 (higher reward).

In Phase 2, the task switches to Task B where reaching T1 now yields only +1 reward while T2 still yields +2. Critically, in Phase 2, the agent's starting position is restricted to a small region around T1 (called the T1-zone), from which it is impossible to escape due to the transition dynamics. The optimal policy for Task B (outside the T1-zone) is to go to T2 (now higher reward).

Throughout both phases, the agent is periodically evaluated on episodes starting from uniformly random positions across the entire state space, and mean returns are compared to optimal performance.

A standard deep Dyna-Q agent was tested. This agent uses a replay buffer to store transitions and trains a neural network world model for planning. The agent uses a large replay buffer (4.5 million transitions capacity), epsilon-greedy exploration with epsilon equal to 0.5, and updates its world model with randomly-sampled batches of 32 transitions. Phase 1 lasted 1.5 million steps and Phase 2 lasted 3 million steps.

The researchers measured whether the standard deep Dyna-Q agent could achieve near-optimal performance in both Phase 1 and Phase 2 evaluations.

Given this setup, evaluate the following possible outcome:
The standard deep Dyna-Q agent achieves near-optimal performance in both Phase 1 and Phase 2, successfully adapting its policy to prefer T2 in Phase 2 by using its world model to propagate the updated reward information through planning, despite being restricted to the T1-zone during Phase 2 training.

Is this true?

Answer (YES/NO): NO